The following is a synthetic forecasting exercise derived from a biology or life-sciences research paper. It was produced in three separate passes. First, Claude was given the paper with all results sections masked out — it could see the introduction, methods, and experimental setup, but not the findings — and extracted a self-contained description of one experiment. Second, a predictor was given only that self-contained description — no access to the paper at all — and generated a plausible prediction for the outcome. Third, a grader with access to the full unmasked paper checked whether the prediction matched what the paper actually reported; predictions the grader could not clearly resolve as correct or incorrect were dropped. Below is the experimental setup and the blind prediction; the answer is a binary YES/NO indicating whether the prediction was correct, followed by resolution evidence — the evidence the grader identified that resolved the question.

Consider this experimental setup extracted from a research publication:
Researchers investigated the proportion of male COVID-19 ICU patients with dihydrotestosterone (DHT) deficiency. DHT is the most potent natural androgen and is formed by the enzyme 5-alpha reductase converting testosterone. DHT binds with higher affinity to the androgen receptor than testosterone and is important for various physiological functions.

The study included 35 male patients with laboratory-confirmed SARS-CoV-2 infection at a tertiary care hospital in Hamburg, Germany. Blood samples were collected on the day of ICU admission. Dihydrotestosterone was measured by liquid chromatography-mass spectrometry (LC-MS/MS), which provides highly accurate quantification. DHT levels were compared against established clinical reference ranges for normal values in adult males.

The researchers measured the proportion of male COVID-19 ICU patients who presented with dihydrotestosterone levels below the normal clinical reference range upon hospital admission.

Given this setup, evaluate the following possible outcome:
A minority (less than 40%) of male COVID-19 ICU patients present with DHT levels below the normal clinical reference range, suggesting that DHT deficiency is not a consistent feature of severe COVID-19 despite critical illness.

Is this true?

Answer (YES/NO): NO